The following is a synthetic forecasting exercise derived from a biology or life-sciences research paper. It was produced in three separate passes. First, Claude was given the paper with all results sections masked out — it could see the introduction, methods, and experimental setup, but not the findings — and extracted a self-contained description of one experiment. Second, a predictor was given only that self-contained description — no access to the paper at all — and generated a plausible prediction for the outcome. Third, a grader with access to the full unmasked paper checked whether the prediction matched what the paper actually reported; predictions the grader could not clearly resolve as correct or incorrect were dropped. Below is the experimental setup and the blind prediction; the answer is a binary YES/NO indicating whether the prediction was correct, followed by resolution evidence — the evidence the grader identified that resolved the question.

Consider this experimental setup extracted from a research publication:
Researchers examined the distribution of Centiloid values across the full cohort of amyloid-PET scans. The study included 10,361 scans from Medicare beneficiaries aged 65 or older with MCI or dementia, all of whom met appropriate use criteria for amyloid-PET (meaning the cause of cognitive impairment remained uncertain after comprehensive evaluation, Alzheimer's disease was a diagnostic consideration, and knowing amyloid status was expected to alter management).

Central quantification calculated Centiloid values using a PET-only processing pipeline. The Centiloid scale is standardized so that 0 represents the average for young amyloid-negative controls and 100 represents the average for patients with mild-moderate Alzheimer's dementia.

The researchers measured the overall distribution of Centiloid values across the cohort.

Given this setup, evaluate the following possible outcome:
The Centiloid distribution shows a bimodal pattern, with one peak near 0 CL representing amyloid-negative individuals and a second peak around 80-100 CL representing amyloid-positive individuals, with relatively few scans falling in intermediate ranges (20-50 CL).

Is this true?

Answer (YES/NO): NO